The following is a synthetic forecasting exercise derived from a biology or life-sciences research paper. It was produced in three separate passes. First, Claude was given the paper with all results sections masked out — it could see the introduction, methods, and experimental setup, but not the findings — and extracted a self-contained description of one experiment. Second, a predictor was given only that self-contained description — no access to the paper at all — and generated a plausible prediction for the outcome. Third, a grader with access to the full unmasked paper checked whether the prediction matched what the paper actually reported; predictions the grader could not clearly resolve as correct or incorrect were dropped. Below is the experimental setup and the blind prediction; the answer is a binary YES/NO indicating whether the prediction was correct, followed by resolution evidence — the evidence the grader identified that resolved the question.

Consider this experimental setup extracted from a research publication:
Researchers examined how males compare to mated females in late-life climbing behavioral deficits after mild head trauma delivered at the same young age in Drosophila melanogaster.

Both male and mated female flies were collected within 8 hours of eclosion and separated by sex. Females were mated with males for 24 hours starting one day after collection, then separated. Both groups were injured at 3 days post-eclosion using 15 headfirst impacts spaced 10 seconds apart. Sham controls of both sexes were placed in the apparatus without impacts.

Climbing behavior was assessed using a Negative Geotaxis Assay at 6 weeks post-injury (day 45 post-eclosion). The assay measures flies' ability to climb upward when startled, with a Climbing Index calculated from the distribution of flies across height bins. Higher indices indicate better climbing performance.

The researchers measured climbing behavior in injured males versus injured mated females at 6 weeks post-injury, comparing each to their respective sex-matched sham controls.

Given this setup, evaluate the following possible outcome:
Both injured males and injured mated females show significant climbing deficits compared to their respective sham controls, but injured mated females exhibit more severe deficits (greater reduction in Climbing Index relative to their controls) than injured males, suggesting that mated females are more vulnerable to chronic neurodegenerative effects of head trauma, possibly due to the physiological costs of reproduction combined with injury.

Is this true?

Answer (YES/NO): NO